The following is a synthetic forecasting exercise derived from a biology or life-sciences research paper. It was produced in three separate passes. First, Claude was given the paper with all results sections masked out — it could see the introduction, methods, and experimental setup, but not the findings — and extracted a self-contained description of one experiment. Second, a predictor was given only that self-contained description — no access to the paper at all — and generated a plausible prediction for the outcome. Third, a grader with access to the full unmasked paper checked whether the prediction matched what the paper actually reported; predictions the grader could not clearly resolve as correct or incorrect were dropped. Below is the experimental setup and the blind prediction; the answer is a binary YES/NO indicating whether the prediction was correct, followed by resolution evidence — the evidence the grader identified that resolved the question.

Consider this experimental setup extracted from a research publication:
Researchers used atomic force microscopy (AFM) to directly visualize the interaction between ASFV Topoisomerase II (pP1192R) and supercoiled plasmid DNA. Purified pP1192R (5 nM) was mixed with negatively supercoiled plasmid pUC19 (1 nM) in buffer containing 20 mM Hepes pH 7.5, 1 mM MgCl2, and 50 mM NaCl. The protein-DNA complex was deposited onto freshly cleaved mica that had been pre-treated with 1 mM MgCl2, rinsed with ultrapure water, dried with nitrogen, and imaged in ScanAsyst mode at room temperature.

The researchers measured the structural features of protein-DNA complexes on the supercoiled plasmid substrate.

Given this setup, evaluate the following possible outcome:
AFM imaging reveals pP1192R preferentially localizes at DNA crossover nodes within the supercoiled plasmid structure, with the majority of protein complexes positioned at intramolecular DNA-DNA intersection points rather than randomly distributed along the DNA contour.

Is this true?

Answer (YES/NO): YES